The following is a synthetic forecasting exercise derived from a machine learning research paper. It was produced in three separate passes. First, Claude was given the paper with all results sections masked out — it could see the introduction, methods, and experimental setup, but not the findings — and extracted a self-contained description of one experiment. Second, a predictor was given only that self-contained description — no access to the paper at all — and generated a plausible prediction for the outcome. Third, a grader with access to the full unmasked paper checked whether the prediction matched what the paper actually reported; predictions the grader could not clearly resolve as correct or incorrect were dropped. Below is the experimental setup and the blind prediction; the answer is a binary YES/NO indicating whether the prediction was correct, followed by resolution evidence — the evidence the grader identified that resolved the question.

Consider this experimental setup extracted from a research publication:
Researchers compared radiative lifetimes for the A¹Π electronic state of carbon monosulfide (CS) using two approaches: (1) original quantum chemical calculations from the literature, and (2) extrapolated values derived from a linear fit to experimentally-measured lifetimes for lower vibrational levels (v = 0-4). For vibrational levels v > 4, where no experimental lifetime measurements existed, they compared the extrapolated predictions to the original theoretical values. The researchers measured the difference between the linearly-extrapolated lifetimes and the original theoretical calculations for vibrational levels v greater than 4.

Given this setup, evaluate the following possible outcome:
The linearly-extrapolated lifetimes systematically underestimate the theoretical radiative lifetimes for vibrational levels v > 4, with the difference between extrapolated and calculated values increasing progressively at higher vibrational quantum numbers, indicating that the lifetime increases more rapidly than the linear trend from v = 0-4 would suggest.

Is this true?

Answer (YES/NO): NO